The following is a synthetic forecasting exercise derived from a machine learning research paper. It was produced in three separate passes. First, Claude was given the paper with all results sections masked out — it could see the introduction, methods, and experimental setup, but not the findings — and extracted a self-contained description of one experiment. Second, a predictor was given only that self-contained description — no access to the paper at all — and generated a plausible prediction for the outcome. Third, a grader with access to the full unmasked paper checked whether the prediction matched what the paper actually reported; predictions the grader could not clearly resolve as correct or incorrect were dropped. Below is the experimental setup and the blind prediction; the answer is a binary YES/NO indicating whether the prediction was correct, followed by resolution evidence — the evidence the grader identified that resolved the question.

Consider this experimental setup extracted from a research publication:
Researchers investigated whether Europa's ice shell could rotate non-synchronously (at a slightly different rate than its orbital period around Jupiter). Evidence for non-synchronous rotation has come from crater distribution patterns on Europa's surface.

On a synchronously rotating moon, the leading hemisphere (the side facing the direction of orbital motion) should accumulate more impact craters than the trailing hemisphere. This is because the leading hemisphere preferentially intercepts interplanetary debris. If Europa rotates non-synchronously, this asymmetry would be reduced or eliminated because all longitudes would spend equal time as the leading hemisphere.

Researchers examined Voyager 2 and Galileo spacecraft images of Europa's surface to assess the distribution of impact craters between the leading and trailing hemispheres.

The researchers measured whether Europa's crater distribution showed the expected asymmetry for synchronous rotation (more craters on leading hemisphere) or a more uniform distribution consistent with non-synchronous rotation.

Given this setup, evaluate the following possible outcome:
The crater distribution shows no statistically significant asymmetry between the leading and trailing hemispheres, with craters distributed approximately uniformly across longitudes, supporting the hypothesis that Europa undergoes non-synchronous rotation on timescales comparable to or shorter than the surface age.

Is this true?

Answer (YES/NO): YES